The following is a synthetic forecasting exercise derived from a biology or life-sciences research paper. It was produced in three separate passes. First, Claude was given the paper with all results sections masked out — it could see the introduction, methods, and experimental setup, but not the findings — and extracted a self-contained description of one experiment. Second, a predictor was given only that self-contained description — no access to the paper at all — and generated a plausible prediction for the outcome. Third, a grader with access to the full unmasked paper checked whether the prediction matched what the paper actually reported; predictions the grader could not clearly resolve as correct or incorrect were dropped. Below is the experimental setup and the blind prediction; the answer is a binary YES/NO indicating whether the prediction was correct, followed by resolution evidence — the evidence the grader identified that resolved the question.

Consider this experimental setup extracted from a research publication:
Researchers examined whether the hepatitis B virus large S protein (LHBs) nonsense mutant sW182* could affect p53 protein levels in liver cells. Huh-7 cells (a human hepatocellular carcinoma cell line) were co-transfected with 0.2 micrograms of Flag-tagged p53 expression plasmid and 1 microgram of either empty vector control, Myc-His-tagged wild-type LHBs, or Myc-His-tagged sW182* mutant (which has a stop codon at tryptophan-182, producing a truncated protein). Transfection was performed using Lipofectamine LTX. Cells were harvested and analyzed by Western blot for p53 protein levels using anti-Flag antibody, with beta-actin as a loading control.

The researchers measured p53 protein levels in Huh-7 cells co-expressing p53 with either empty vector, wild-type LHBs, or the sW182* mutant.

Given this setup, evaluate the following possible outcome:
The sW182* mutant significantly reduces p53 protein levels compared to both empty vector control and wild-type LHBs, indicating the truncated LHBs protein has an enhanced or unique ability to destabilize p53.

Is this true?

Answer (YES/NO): YES